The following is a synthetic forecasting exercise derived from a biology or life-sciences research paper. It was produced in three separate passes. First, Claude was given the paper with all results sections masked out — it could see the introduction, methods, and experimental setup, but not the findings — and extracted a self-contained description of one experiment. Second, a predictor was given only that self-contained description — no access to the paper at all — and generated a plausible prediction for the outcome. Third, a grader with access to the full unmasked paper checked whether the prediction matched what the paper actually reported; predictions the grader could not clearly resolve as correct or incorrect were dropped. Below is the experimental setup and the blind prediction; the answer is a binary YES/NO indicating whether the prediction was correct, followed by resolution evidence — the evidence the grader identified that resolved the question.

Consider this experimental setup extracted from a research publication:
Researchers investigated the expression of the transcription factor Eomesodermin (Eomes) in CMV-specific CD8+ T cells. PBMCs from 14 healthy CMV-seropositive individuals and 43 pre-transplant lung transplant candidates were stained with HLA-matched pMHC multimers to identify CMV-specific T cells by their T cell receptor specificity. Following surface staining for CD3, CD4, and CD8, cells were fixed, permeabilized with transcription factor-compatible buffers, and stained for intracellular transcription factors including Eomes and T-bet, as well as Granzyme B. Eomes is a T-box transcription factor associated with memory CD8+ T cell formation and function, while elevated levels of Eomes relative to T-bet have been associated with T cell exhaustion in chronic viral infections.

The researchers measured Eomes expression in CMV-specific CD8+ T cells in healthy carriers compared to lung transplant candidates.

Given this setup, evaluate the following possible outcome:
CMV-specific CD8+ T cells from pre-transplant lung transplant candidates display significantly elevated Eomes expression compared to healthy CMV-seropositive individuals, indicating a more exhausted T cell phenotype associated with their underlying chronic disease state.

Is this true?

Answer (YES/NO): NO